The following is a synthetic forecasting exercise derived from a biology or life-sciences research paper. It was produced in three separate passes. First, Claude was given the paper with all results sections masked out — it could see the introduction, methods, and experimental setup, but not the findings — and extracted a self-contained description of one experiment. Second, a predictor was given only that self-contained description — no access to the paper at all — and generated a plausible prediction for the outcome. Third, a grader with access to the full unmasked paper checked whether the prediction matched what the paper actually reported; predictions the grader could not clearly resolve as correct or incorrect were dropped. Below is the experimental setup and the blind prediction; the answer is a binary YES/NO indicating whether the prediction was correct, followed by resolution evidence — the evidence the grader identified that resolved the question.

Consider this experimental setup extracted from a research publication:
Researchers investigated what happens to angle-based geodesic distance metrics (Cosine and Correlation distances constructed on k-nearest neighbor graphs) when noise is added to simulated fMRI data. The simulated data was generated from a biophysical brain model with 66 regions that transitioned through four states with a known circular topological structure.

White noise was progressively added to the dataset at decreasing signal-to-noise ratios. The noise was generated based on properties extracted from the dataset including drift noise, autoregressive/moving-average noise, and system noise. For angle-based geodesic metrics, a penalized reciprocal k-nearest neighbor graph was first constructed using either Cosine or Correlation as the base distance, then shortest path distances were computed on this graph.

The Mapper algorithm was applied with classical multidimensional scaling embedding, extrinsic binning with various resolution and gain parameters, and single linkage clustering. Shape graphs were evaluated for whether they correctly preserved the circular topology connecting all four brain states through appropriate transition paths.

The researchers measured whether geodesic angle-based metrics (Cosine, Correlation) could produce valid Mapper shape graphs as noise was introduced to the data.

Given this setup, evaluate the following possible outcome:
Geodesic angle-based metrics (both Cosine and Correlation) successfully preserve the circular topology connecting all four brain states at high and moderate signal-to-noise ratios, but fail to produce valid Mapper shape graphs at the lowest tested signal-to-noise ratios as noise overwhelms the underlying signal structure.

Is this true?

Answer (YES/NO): NO